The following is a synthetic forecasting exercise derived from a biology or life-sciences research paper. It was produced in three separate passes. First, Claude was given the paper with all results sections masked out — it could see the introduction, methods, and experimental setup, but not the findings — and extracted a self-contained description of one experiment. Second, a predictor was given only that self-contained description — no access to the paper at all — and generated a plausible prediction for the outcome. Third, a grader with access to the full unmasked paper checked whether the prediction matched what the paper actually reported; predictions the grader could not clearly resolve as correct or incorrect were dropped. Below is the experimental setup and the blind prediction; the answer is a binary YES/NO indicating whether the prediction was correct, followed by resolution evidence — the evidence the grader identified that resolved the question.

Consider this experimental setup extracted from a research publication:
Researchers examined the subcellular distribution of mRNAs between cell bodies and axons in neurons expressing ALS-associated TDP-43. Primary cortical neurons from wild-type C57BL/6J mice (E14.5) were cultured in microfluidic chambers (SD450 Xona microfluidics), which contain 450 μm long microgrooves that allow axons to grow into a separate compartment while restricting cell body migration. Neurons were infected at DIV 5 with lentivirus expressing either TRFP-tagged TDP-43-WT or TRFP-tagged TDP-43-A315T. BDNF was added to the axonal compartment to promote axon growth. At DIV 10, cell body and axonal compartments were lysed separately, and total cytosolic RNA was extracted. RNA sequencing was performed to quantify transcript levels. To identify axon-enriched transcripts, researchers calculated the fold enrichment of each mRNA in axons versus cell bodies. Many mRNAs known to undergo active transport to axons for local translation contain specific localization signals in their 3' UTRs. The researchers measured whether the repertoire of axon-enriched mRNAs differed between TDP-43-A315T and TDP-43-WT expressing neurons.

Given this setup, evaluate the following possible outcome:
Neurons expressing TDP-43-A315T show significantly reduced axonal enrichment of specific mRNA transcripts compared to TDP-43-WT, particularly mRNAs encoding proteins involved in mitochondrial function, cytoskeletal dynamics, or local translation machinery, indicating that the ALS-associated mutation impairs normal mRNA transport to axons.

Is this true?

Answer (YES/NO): NO